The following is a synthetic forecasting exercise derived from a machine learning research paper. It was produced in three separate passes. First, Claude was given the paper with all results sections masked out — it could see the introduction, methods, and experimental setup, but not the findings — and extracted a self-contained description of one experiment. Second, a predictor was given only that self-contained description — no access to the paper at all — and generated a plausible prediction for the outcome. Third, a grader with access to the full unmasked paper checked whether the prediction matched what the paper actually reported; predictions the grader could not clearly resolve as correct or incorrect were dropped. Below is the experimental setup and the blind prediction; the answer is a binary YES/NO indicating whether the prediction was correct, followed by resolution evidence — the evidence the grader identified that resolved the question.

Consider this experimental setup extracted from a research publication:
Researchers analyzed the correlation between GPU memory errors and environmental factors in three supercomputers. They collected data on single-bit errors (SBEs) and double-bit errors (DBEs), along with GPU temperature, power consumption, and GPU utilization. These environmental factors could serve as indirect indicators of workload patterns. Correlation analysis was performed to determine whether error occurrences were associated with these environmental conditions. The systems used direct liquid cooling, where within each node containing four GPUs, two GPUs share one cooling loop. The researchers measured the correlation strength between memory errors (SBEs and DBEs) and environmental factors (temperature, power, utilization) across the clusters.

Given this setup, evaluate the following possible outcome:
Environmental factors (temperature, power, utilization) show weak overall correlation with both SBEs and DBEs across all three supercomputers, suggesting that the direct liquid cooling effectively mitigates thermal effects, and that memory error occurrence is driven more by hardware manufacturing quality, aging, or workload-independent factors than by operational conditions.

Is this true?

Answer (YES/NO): YES